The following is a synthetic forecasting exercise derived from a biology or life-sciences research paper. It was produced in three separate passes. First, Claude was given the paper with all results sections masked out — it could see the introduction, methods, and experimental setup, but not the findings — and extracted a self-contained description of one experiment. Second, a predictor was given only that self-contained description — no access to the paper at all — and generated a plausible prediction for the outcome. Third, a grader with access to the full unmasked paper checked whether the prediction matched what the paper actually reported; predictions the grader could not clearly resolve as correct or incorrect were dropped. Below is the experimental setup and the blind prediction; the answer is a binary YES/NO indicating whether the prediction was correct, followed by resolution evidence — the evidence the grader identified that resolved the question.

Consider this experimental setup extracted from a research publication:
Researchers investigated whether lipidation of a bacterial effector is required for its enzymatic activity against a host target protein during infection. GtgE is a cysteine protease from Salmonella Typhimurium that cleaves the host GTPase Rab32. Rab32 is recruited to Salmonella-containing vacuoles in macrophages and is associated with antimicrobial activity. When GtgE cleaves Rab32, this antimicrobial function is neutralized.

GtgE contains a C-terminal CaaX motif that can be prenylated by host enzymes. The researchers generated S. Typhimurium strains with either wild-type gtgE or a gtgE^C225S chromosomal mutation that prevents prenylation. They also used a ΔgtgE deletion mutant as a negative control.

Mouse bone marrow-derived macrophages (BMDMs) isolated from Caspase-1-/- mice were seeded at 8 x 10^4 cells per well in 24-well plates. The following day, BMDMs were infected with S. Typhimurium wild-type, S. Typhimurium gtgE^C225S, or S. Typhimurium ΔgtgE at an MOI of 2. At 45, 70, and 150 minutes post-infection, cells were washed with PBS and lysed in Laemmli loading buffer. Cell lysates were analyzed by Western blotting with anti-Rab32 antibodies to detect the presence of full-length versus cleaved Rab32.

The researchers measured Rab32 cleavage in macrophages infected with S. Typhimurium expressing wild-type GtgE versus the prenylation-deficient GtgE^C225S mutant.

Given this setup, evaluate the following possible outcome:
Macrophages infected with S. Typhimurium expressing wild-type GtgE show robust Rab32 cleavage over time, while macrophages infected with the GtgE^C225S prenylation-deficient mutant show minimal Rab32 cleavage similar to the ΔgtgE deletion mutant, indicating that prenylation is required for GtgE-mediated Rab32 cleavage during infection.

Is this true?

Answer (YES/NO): NO